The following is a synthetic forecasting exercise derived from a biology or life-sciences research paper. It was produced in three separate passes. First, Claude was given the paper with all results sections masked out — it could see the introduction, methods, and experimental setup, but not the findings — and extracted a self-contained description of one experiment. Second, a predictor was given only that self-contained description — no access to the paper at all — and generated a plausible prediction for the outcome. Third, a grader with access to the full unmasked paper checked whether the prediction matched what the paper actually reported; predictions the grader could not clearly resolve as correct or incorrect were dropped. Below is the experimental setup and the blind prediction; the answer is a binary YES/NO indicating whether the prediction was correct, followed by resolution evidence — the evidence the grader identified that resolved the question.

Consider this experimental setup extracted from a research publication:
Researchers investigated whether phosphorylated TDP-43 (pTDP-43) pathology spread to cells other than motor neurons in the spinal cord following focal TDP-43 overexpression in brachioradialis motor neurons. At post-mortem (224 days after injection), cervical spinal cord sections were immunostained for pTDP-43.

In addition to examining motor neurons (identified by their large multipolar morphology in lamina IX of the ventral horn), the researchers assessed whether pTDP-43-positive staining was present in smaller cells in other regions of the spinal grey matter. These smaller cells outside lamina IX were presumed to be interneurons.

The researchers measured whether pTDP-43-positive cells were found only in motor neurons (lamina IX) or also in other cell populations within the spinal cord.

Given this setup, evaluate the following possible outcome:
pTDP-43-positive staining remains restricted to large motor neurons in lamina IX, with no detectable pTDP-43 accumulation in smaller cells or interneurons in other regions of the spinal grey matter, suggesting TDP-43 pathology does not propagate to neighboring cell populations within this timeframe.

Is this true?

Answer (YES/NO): NO